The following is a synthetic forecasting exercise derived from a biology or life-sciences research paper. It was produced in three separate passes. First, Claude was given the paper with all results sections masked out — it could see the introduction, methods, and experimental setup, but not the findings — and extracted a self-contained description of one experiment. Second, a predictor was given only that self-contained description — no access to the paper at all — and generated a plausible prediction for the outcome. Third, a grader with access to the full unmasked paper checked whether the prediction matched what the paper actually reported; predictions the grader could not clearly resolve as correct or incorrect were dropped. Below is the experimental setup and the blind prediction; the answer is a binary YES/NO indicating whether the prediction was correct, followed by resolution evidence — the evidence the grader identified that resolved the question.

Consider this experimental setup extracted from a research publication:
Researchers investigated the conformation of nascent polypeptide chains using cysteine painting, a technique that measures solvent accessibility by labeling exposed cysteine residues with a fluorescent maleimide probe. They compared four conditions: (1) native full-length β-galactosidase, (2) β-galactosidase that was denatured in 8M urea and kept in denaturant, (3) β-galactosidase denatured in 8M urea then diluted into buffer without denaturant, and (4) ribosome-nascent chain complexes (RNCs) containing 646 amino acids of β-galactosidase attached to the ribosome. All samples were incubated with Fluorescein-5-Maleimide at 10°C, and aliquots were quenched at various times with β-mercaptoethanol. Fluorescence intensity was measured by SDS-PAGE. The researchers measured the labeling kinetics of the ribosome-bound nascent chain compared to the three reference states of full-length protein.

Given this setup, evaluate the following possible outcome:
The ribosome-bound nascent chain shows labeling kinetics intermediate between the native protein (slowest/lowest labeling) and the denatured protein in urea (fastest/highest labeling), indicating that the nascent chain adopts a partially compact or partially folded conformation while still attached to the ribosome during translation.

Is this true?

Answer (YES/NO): NO